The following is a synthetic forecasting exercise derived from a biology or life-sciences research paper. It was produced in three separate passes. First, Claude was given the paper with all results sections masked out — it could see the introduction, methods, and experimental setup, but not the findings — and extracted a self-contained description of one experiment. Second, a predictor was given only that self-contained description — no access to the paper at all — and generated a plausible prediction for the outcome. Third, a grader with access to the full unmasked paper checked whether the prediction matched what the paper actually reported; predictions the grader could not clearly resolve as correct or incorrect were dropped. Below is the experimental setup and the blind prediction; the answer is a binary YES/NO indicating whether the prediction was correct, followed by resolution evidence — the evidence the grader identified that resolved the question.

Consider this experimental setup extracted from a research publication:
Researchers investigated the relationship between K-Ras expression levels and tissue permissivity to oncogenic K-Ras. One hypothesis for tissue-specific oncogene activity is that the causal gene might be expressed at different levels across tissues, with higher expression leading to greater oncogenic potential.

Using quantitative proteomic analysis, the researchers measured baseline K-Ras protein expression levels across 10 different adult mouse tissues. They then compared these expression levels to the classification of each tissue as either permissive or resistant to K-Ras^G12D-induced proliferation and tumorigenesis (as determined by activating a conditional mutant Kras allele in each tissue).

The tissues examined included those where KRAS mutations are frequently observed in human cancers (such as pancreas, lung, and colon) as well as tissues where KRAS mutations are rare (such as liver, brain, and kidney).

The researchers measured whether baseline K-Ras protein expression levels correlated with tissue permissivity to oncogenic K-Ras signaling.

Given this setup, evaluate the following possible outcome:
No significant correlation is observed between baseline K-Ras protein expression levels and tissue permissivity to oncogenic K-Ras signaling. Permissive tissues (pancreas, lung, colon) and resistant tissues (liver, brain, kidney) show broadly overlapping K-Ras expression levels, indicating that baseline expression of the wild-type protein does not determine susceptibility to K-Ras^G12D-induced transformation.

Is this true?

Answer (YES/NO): YES